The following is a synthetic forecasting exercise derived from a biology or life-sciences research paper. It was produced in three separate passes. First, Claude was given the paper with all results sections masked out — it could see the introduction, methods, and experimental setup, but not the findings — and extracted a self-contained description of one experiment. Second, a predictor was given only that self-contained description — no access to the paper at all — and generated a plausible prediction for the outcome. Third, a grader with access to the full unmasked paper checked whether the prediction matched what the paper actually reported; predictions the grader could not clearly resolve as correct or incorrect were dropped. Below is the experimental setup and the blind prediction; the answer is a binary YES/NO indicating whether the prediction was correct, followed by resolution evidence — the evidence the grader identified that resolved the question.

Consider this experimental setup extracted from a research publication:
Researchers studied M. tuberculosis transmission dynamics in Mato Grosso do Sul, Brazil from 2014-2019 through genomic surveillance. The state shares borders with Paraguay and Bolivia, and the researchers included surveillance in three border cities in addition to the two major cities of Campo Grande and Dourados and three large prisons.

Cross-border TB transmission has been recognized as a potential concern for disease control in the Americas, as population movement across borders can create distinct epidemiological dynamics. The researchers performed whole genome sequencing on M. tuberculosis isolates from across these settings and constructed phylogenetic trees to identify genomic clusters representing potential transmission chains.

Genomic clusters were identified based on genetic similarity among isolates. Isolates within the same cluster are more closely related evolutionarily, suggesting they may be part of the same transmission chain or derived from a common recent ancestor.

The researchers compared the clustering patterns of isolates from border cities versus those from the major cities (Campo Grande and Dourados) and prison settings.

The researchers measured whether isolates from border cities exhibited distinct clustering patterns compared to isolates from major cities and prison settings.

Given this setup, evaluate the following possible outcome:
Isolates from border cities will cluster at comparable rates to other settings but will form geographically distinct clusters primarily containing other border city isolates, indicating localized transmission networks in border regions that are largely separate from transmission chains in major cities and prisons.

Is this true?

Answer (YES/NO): NO